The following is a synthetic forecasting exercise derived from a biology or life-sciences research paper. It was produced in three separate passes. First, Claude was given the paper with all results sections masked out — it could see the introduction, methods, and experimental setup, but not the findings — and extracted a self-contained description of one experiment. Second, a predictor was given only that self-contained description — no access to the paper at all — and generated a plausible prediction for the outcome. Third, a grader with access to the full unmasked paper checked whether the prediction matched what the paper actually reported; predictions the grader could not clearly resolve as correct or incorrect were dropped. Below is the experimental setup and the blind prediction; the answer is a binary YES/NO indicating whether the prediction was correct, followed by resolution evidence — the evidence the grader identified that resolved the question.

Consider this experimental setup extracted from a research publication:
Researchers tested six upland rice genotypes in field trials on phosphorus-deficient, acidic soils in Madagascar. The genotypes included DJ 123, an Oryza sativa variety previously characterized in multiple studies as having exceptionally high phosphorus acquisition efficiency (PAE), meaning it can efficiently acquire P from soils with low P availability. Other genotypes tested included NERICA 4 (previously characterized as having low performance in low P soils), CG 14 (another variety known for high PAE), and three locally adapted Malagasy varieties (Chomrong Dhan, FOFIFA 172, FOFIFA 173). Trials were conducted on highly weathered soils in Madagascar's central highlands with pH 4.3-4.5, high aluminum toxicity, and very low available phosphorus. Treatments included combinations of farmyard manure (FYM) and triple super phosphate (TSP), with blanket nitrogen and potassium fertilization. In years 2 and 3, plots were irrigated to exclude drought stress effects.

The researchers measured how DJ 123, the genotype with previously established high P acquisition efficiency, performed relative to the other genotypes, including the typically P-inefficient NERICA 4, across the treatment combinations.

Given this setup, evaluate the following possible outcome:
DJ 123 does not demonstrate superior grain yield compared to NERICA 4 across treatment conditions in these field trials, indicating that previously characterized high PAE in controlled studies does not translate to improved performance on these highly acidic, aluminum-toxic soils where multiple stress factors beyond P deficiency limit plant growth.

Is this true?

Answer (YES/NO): YES